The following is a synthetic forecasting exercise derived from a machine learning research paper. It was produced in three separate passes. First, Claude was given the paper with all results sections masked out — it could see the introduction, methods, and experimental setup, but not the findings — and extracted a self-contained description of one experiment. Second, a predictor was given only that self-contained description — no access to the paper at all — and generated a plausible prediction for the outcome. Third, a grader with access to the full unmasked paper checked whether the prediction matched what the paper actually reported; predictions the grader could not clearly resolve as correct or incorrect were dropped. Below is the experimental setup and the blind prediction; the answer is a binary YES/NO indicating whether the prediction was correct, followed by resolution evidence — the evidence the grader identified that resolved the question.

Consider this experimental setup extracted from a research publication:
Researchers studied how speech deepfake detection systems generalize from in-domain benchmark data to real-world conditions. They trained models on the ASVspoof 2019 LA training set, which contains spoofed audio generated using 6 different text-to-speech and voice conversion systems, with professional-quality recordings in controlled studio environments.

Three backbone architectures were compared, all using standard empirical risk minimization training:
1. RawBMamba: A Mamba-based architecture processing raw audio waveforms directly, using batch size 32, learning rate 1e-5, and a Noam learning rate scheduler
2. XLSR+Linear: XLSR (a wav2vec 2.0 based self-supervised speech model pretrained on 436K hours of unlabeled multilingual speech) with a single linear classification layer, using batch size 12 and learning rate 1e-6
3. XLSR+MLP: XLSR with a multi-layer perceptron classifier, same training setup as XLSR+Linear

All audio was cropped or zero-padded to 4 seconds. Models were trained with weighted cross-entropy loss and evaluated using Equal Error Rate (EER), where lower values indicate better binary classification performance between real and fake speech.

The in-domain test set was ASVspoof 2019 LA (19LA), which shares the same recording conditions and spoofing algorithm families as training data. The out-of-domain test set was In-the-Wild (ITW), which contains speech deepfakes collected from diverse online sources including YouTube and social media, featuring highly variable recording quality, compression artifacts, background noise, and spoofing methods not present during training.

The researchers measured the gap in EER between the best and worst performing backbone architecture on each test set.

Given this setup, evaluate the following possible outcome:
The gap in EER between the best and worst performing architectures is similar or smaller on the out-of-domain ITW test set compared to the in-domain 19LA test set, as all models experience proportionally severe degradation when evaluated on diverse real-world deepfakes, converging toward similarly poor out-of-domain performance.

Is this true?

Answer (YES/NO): NO